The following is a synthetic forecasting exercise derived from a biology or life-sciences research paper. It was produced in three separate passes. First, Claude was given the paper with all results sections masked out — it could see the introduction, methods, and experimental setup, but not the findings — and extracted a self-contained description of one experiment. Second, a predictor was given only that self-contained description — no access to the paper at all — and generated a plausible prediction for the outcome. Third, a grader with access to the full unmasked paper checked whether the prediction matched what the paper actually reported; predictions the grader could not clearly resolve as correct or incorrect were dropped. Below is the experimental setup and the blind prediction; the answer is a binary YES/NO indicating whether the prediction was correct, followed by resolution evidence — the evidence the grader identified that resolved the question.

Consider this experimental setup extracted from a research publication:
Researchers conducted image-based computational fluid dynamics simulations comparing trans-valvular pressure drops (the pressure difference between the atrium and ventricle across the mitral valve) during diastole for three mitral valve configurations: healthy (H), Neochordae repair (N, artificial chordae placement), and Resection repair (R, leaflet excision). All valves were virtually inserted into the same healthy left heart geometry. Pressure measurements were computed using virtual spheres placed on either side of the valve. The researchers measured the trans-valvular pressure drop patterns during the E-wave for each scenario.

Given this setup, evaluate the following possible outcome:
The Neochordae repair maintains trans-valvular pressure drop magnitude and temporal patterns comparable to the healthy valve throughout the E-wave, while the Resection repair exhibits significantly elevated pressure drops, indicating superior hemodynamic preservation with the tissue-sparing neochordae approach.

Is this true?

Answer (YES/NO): YES